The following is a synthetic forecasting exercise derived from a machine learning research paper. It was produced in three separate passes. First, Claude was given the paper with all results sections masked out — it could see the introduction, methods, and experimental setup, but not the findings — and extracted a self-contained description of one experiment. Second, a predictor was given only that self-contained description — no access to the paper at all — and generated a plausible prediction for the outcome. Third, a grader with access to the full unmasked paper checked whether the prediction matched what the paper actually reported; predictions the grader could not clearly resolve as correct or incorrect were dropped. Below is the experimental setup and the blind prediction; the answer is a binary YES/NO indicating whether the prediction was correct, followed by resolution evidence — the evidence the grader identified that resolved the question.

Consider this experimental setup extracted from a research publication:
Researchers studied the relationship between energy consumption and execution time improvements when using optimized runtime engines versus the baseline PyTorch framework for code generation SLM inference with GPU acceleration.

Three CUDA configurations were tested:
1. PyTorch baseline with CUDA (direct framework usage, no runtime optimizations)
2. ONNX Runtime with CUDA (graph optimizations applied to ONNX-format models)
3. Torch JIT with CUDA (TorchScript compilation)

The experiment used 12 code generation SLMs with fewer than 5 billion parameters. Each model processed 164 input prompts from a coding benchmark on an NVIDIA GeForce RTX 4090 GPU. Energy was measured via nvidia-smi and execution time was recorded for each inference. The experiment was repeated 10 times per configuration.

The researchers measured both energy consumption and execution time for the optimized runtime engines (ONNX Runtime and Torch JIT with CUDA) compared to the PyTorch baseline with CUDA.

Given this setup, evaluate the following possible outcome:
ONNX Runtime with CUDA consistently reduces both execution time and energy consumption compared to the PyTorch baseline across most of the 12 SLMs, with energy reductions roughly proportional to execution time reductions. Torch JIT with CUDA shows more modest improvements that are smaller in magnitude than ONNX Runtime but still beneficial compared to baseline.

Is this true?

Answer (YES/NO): NO